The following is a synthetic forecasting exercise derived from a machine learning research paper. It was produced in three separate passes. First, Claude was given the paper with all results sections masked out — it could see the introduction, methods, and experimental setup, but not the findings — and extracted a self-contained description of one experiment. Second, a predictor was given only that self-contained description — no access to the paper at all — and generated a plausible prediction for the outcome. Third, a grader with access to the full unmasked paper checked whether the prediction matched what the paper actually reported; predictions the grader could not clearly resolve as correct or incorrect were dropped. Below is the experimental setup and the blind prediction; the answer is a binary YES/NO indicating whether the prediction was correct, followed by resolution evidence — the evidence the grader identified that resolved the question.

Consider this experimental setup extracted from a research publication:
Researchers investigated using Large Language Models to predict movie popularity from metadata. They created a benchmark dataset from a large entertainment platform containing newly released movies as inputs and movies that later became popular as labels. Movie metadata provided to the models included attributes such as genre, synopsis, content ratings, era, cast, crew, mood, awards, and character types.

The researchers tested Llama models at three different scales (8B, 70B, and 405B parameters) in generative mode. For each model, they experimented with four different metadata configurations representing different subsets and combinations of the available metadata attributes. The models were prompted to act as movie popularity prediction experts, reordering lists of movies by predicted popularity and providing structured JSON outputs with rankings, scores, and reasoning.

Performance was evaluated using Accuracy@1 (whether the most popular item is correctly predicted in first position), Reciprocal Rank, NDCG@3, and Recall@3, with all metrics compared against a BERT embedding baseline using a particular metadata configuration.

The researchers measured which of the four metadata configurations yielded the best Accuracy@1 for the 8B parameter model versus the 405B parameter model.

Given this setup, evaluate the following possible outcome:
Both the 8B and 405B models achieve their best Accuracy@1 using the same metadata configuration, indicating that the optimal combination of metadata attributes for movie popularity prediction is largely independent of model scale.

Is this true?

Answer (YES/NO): NO